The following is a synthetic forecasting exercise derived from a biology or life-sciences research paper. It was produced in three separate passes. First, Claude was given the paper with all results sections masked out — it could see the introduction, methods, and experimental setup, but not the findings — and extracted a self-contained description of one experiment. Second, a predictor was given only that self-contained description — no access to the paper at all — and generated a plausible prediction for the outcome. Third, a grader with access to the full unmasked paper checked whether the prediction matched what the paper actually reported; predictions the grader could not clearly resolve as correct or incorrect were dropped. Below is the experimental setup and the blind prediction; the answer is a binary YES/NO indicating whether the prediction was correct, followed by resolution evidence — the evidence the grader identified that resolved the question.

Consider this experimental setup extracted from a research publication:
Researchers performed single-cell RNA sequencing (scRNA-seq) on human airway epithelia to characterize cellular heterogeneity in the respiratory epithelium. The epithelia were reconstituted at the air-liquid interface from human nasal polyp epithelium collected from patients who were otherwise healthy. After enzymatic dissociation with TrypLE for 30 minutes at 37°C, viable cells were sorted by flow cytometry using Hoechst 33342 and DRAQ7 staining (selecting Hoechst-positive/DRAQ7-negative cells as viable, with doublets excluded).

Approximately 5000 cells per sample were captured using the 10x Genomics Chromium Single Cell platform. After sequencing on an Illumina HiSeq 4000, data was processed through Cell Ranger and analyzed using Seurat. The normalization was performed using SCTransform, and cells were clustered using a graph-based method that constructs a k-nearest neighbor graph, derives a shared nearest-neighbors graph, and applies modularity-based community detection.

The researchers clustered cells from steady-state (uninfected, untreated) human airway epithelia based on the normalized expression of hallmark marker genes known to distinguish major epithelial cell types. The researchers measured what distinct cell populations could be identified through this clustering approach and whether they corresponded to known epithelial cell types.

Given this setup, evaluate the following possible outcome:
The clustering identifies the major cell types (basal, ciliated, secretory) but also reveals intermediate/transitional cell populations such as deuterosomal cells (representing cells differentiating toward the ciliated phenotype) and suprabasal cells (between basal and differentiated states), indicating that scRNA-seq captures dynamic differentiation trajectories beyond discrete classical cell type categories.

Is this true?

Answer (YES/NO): NO